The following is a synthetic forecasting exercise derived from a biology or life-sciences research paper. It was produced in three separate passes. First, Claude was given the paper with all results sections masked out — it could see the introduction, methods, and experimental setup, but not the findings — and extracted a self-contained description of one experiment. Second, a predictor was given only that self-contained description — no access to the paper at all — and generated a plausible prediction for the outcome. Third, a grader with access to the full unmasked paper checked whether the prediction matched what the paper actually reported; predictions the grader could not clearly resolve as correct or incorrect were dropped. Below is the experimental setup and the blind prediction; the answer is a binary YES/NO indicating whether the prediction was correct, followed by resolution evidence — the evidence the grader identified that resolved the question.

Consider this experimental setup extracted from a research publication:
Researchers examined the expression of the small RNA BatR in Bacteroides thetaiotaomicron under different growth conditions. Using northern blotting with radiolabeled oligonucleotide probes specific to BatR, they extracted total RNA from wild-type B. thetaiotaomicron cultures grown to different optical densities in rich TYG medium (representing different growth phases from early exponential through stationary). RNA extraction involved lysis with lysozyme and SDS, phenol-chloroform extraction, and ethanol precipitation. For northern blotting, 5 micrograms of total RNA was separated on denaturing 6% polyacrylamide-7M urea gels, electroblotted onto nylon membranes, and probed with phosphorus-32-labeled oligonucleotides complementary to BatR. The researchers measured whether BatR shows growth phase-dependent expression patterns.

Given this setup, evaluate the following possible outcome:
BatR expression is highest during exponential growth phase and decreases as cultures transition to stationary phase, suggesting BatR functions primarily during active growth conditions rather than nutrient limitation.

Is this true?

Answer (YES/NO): YES